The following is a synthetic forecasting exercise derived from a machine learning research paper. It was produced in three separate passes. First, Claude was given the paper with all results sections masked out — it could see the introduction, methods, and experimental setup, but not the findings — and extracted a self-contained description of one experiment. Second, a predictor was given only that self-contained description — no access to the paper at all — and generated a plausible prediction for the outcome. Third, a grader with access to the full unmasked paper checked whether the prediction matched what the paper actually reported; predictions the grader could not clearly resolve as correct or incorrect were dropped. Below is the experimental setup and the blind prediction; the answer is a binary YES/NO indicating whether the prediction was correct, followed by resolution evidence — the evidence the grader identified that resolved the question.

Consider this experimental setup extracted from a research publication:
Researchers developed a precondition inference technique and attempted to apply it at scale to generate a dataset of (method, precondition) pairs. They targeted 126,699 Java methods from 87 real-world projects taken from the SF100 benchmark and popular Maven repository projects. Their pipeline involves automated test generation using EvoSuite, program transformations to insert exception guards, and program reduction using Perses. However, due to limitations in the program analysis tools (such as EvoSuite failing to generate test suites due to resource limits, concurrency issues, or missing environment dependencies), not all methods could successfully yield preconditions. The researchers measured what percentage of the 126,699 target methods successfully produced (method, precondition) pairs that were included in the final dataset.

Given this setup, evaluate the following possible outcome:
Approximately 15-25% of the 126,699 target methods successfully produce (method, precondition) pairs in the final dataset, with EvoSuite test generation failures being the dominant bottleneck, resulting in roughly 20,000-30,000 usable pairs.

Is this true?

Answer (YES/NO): NO